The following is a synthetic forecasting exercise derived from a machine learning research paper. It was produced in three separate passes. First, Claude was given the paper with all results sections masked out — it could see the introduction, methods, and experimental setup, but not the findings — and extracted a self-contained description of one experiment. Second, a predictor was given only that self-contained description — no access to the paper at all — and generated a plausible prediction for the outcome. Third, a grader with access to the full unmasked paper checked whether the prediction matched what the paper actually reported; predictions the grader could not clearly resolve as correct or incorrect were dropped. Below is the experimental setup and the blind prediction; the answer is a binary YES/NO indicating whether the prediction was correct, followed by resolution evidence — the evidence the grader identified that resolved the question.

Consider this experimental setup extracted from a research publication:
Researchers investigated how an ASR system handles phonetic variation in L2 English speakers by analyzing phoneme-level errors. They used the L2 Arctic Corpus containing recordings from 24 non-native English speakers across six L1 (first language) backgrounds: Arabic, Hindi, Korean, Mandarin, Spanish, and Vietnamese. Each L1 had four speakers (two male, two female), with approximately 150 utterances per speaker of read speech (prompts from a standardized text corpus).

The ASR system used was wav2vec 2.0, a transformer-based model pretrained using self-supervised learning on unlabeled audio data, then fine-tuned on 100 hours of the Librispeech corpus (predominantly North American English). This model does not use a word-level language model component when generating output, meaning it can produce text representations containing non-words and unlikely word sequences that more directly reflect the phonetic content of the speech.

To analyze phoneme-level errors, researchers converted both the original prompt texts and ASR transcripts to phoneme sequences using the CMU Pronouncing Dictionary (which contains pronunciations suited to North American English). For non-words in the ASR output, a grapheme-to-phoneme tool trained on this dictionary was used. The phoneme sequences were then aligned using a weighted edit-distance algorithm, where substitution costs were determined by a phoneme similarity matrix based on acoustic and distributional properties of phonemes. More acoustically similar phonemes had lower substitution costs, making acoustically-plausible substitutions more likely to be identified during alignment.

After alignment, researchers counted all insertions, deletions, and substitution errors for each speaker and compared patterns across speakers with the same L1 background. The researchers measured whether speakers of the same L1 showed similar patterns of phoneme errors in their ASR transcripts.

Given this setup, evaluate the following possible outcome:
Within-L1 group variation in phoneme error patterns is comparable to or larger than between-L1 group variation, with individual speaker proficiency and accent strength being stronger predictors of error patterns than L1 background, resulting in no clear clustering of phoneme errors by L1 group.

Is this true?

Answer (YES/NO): NO